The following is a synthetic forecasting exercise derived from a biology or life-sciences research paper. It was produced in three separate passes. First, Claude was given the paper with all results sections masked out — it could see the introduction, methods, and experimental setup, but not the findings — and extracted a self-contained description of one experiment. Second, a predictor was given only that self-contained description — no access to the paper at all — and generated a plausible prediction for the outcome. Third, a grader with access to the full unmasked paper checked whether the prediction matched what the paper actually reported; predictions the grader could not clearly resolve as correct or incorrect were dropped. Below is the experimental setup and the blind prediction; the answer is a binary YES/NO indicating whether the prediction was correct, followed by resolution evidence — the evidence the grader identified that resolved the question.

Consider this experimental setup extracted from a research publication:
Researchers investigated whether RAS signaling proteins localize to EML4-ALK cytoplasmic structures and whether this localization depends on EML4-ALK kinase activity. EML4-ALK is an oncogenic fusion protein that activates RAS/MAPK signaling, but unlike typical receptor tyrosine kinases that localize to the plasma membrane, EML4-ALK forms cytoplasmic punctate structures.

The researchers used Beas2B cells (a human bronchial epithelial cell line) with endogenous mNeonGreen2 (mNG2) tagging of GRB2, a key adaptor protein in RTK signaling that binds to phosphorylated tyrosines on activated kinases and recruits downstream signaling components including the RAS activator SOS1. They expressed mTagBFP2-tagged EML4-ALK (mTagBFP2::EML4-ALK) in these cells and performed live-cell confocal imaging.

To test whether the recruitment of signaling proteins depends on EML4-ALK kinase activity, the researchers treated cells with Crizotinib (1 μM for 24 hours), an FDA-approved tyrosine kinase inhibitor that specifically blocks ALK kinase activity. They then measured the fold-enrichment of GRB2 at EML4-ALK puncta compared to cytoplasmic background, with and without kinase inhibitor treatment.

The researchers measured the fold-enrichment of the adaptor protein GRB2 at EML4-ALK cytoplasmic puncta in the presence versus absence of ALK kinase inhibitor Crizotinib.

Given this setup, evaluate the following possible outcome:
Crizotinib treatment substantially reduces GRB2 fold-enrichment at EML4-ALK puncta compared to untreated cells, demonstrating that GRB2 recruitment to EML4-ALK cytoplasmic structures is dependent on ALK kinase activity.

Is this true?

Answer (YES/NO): YES